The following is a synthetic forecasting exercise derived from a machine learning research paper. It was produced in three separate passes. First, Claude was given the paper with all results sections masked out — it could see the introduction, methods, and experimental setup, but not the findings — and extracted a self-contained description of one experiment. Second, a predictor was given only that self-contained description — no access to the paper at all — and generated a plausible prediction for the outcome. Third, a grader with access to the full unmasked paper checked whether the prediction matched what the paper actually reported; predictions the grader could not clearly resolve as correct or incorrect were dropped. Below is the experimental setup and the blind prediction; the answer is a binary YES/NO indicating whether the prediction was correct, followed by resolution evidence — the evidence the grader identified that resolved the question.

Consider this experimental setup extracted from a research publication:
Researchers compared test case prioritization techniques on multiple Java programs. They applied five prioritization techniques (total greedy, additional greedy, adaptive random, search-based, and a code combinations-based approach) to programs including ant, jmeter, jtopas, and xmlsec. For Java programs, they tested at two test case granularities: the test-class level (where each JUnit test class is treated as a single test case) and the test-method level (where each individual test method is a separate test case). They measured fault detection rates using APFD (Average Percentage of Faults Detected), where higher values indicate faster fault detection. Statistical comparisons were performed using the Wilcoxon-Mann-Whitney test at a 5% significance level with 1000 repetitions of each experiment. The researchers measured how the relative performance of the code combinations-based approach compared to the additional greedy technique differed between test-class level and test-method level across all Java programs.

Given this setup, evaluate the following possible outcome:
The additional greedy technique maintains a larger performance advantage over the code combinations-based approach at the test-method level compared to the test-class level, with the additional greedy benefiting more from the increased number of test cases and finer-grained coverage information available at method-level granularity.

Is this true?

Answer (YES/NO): NO